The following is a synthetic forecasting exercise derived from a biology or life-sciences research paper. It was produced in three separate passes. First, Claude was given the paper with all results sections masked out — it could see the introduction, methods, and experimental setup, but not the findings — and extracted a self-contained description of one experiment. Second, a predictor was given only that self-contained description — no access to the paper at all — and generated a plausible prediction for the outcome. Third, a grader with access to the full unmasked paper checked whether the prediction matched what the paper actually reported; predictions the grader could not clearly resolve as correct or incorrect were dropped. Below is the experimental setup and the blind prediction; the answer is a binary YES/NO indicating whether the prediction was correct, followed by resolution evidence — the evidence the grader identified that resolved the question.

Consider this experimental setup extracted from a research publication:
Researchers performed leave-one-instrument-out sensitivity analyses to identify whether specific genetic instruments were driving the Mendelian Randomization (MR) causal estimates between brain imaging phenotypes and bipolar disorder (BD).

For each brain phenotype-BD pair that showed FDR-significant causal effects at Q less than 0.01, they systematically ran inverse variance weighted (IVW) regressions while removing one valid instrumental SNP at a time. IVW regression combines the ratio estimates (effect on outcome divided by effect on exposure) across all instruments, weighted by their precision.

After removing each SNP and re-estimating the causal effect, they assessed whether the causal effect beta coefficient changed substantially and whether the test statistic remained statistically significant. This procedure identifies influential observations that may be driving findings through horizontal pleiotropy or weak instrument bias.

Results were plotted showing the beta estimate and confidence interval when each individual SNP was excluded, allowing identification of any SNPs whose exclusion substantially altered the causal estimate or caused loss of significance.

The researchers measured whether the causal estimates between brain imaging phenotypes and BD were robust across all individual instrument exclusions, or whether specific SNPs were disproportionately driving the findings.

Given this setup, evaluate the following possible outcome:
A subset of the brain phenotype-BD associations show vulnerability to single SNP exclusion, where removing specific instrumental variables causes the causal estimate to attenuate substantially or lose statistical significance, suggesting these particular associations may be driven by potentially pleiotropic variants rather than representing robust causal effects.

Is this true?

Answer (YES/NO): YES